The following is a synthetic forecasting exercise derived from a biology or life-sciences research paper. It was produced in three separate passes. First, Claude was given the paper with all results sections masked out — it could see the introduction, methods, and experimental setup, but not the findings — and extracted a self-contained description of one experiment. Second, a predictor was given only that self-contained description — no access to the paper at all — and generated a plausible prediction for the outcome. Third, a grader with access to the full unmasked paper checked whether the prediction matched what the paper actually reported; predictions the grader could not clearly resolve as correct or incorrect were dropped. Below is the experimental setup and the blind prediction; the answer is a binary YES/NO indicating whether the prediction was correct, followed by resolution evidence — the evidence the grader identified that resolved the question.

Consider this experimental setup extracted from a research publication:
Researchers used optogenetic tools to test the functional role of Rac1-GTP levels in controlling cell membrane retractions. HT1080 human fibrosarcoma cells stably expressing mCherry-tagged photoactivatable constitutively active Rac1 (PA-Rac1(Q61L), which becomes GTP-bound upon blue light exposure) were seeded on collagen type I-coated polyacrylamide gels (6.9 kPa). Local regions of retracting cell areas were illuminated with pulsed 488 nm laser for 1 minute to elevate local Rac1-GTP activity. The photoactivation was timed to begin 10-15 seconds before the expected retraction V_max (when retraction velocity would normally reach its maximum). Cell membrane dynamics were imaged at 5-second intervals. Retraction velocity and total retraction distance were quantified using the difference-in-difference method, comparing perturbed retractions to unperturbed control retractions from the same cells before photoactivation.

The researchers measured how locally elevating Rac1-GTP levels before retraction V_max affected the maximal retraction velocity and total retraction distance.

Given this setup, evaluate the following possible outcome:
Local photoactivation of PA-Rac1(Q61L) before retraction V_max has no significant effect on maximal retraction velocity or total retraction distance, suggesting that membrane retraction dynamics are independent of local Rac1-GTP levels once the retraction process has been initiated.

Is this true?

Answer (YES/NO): NO